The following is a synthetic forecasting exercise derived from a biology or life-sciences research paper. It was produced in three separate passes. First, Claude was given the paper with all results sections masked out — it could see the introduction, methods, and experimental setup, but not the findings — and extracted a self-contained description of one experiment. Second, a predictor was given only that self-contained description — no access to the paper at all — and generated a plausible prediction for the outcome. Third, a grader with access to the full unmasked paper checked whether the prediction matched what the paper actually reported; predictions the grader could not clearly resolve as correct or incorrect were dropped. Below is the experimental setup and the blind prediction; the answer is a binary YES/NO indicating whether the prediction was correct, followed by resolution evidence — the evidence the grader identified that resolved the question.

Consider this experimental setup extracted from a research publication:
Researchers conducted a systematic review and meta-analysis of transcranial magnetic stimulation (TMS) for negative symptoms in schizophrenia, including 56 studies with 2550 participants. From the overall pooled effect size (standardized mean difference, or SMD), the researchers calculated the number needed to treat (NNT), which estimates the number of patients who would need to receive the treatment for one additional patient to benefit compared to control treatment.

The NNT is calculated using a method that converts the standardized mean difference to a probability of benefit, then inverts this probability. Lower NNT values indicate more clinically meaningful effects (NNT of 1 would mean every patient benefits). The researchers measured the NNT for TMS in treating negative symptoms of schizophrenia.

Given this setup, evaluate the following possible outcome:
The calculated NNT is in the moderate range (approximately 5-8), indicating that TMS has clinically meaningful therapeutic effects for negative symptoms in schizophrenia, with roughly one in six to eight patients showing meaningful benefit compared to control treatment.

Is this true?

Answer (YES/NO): YES